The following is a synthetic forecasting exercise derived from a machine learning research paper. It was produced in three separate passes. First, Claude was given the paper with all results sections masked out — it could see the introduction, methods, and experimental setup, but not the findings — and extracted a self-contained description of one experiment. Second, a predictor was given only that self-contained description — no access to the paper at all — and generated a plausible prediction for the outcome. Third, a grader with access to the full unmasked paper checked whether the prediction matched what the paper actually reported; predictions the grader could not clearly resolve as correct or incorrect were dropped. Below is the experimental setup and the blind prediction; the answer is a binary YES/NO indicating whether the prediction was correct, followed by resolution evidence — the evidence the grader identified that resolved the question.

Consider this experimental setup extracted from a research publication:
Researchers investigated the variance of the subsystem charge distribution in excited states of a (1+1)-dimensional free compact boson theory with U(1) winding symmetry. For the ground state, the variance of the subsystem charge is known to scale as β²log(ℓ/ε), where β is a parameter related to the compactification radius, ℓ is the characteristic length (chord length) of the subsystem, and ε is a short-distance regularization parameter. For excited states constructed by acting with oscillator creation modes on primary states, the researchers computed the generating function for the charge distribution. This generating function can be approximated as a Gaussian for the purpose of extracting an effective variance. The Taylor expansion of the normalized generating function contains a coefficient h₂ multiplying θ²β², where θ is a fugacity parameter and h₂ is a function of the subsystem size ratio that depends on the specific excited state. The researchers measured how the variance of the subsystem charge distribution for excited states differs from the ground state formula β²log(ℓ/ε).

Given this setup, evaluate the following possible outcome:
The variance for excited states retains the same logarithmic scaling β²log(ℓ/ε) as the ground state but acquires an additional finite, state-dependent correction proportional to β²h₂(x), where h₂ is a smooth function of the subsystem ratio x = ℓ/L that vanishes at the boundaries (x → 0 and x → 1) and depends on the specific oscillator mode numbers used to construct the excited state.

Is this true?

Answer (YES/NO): YES